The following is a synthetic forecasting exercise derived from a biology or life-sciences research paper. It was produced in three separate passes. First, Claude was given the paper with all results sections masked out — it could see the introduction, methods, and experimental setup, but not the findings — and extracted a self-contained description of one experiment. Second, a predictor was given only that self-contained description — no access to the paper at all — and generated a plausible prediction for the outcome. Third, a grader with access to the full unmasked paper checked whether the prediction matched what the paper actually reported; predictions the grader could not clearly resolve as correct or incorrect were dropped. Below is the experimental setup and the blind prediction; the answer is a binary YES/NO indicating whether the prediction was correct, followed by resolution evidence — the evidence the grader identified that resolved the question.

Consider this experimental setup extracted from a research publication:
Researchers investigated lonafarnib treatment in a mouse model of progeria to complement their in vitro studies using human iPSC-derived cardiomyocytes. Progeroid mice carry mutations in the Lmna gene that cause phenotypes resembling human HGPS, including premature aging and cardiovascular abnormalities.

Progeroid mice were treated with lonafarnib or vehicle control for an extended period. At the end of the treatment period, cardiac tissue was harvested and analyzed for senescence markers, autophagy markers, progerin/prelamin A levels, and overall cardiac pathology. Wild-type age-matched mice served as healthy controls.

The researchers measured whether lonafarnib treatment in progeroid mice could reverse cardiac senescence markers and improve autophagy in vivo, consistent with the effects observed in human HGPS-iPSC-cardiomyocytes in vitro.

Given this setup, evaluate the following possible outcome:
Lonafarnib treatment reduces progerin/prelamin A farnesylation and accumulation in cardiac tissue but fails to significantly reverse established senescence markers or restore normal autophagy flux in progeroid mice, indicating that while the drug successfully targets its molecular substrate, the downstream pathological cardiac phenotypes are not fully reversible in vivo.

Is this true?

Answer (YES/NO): NO